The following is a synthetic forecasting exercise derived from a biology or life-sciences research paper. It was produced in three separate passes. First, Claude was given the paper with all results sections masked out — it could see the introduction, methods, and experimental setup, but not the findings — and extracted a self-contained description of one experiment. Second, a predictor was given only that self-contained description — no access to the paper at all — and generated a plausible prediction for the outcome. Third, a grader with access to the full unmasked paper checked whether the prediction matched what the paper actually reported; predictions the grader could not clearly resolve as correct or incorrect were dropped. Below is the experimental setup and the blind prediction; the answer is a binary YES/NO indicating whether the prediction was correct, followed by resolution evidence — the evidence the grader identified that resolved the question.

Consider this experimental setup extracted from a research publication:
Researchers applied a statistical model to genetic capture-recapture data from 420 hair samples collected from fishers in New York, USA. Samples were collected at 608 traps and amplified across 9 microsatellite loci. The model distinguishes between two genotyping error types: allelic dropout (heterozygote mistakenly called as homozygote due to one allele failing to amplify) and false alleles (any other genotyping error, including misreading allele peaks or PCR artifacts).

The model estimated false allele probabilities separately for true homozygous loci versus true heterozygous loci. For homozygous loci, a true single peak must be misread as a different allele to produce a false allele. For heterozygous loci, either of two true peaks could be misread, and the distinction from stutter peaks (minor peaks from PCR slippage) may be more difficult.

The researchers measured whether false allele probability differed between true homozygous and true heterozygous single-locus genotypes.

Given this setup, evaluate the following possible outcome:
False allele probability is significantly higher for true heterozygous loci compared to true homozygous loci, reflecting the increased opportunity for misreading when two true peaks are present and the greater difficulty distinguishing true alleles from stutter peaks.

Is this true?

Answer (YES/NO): YES